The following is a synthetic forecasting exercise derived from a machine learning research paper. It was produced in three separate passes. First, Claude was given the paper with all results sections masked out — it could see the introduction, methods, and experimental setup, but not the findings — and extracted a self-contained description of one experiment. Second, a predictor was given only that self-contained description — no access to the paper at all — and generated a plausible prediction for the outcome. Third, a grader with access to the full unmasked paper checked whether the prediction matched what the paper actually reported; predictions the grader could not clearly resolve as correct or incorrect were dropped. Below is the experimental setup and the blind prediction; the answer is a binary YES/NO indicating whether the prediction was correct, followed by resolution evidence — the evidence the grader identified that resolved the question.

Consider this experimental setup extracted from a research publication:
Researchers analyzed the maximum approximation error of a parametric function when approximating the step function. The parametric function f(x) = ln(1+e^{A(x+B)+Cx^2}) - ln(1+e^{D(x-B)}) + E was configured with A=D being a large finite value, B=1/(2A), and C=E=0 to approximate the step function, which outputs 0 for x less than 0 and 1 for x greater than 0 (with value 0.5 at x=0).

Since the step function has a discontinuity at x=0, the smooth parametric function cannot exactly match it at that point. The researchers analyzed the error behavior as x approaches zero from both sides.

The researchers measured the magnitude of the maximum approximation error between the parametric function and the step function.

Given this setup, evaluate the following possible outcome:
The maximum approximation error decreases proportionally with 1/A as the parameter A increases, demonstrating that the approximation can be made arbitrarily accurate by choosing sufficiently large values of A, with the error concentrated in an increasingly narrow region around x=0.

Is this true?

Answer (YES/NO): NO